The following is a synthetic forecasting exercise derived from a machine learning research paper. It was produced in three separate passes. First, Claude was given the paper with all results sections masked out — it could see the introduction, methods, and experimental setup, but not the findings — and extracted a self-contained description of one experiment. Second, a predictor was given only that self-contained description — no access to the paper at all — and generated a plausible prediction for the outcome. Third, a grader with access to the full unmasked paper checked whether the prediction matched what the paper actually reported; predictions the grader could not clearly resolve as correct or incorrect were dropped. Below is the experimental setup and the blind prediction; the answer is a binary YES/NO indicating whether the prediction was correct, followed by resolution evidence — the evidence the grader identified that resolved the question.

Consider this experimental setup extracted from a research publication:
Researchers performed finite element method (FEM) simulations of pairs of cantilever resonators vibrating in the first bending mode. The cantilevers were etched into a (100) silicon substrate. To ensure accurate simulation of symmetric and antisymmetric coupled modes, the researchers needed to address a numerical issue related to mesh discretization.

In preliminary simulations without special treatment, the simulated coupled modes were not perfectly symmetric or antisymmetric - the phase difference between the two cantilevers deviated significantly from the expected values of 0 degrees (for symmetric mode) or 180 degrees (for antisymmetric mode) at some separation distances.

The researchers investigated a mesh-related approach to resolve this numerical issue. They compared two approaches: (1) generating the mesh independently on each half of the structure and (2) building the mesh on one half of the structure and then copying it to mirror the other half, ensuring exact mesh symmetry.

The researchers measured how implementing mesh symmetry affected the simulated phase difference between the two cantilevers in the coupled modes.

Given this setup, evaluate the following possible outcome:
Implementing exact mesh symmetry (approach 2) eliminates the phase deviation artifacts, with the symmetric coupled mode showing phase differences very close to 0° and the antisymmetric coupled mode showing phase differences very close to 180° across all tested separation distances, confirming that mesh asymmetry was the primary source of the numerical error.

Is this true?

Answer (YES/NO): YES